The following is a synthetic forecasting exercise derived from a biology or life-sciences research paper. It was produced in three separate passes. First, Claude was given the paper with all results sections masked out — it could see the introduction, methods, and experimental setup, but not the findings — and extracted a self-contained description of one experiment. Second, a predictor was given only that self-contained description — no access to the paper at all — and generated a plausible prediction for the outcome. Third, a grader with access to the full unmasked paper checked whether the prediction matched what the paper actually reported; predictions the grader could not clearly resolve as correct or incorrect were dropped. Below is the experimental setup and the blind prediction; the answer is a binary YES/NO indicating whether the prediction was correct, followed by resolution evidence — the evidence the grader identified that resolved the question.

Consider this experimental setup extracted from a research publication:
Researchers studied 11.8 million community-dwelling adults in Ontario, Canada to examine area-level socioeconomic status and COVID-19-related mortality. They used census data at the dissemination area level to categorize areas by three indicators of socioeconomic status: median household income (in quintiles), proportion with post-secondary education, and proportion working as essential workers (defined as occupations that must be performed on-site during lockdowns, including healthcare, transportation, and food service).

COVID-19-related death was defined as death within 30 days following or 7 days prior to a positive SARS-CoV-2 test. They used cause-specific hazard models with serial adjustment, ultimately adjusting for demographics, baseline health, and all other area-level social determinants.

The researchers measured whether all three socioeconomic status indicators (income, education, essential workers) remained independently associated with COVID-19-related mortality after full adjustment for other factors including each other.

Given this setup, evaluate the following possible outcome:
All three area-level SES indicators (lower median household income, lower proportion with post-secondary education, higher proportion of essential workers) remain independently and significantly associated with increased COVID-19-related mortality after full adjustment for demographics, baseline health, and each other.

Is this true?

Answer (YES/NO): YES